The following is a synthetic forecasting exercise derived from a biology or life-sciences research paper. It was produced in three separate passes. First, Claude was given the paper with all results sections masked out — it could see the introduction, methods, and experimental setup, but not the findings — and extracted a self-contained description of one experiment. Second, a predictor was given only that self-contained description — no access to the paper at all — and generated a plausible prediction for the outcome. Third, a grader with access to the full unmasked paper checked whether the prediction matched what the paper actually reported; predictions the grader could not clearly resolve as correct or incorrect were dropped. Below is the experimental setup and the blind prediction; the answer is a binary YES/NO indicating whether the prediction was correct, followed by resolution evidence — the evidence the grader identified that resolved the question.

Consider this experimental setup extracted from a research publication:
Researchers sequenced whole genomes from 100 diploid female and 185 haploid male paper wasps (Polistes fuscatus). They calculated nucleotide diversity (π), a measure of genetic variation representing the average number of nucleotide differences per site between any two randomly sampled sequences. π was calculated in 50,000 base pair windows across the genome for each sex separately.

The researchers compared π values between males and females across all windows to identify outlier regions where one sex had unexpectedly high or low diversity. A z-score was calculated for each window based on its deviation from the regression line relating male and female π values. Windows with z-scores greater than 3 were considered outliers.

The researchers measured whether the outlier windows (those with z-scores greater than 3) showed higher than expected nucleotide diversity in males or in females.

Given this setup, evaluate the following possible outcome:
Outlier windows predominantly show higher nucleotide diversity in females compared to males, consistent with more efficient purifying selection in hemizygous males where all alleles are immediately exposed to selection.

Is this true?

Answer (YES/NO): YES